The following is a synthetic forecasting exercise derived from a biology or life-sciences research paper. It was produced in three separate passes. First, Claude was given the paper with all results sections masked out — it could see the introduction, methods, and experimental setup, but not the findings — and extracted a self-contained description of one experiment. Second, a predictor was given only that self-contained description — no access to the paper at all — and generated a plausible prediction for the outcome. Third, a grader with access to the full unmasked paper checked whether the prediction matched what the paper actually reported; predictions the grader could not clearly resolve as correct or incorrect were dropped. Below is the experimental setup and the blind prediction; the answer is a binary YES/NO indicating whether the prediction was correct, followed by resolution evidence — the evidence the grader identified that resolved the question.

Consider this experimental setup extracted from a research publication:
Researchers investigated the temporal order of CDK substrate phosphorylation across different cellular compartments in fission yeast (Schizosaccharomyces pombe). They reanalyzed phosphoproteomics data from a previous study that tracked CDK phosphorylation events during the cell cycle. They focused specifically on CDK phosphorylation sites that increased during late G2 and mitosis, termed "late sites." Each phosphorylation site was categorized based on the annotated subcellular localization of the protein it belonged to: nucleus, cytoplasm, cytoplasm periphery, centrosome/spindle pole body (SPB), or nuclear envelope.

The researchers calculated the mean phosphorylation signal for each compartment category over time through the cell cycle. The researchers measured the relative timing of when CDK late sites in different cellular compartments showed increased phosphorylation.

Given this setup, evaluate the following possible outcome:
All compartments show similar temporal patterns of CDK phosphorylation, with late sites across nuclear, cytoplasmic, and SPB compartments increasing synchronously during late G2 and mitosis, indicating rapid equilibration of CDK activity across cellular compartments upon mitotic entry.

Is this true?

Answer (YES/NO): NO